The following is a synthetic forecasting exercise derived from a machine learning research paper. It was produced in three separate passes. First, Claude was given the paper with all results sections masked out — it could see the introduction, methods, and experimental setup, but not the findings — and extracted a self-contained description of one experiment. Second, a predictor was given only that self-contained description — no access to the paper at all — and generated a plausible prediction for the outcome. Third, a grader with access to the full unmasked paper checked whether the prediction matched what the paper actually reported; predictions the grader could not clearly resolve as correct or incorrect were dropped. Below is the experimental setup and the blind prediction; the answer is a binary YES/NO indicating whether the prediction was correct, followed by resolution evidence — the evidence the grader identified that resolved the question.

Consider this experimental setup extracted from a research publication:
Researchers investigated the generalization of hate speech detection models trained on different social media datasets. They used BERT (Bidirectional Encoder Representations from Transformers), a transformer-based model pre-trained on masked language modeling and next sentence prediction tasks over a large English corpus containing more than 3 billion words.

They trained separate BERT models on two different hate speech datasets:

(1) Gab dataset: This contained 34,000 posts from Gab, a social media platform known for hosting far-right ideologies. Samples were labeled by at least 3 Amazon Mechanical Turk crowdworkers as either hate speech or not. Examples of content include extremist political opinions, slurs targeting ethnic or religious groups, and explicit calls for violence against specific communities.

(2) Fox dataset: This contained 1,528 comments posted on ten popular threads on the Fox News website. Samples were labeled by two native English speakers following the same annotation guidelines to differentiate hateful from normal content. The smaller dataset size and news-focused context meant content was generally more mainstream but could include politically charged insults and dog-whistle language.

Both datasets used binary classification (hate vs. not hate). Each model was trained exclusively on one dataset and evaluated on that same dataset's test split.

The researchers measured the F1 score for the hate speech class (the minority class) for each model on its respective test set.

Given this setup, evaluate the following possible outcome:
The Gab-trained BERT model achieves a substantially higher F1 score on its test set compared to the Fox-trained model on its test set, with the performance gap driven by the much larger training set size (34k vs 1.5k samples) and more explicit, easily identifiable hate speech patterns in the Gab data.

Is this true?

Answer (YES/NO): YES